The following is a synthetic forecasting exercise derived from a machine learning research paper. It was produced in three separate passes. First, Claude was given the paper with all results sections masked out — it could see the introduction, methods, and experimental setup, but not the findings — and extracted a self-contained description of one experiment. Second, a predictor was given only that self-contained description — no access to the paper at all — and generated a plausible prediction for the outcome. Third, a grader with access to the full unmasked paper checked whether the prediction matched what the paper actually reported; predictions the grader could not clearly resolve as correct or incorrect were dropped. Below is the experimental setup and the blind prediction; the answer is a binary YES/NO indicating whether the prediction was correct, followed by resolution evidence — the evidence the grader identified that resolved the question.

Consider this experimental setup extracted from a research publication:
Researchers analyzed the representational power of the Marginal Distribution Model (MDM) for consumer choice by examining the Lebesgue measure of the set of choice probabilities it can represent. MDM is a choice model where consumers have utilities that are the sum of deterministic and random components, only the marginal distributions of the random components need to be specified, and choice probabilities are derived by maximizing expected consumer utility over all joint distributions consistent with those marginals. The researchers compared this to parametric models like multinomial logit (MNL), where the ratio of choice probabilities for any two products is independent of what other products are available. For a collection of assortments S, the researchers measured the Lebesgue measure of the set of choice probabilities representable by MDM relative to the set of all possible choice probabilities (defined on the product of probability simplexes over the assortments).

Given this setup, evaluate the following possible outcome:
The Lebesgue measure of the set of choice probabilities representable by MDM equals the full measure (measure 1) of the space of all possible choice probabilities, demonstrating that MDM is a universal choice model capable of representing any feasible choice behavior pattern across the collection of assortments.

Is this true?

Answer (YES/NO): NO